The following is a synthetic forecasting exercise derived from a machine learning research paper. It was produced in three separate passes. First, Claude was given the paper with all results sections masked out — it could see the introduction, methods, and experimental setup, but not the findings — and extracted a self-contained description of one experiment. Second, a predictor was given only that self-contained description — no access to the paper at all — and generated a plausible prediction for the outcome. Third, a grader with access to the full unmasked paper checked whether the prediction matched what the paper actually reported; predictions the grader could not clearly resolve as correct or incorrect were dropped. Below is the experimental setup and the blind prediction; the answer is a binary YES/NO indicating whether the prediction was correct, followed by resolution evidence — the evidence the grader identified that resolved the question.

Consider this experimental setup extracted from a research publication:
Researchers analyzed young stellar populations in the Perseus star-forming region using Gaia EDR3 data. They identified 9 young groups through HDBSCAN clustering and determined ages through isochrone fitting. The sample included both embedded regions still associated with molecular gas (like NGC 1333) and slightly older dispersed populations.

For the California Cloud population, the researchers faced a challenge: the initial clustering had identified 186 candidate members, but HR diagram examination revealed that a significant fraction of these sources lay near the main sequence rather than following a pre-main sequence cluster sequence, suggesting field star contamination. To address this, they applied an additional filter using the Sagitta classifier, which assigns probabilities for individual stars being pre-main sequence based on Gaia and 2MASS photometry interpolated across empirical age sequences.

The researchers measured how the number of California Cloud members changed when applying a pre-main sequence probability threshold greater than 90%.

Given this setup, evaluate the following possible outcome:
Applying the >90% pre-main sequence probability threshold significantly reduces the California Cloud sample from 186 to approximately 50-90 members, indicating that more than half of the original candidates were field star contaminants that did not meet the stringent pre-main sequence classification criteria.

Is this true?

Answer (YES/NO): YES